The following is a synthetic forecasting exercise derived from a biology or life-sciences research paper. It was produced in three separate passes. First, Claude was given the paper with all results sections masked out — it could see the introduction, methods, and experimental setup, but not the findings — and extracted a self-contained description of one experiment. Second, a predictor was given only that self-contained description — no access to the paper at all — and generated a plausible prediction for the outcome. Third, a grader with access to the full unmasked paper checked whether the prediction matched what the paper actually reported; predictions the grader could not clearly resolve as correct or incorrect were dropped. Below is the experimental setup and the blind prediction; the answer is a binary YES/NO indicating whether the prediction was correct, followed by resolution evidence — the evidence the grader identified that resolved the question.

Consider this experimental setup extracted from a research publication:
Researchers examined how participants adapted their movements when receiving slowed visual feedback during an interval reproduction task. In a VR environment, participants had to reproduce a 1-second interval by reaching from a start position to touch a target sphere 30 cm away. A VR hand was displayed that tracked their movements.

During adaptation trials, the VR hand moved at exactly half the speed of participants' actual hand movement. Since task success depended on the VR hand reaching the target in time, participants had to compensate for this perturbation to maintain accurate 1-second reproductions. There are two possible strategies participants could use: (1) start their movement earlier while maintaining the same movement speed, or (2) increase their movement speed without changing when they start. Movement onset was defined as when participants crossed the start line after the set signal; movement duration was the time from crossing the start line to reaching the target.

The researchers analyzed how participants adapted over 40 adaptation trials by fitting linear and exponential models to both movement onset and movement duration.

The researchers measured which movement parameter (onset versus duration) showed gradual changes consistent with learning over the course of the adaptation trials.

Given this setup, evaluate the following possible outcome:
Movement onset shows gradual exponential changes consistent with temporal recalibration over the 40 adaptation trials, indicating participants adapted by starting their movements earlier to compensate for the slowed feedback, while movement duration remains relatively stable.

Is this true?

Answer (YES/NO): NO